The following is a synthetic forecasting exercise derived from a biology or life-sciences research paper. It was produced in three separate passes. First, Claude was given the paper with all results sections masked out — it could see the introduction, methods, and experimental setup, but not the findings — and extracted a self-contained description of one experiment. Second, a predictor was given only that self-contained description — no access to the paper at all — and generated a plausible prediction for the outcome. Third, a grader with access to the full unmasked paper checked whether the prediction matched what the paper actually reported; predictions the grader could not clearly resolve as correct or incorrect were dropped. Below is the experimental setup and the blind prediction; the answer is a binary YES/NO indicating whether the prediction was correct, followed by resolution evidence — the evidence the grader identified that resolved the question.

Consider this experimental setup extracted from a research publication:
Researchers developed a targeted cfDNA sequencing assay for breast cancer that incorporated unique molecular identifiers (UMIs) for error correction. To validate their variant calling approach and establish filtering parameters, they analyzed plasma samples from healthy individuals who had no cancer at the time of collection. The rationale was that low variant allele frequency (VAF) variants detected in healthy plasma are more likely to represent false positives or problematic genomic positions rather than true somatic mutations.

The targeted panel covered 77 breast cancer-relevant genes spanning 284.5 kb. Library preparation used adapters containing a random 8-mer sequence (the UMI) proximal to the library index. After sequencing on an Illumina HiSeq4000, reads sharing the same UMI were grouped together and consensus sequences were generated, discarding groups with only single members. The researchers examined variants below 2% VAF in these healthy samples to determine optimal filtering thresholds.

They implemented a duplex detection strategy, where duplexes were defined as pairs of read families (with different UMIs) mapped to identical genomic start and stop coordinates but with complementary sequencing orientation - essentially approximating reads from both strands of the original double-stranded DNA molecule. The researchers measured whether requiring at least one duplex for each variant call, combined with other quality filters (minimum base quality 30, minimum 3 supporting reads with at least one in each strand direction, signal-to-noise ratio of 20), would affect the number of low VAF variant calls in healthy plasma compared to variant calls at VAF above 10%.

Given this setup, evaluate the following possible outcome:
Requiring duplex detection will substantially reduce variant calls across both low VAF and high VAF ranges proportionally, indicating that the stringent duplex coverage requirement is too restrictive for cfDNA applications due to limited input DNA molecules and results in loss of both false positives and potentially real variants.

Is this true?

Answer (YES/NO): NO